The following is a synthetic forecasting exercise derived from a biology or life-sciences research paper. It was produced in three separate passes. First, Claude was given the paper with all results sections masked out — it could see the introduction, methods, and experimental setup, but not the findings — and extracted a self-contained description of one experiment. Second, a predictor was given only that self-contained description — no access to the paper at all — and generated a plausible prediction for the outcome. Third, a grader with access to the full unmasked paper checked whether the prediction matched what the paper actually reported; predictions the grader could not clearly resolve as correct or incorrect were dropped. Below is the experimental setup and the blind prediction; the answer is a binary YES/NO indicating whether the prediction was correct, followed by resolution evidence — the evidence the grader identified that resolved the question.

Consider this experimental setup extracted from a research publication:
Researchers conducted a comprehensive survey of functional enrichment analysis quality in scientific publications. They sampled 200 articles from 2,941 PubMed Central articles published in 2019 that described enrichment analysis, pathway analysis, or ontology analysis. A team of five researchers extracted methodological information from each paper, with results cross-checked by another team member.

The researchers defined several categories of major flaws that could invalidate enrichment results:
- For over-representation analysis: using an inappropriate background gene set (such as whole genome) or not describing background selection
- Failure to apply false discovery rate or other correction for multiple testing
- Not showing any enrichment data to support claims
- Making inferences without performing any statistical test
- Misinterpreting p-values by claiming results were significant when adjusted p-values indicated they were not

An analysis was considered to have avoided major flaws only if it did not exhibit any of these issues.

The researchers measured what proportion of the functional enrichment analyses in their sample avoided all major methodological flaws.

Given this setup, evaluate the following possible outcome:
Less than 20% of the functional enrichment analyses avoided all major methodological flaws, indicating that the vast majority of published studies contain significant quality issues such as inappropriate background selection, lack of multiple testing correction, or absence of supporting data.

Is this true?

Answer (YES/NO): YES